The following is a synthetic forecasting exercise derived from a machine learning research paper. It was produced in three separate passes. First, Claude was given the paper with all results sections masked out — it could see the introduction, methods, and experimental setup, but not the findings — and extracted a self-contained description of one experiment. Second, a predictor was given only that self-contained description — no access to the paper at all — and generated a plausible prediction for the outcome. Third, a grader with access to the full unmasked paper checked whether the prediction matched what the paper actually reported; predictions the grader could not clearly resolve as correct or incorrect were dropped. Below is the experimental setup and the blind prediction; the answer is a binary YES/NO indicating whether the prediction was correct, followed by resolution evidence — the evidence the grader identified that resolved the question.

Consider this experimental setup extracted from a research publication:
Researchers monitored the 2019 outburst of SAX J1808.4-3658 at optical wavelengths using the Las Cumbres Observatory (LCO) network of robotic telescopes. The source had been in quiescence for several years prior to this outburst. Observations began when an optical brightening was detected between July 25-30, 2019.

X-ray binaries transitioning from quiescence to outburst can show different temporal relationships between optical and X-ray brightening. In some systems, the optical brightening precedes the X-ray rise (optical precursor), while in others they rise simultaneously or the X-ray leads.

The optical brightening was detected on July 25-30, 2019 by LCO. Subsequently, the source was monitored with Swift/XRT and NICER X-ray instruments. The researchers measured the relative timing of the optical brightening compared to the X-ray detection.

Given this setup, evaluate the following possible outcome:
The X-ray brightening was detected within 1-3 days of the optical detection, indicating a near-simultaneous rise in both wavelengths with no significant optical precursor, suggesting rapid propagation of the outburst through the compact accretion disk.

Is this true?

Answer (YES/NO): NO